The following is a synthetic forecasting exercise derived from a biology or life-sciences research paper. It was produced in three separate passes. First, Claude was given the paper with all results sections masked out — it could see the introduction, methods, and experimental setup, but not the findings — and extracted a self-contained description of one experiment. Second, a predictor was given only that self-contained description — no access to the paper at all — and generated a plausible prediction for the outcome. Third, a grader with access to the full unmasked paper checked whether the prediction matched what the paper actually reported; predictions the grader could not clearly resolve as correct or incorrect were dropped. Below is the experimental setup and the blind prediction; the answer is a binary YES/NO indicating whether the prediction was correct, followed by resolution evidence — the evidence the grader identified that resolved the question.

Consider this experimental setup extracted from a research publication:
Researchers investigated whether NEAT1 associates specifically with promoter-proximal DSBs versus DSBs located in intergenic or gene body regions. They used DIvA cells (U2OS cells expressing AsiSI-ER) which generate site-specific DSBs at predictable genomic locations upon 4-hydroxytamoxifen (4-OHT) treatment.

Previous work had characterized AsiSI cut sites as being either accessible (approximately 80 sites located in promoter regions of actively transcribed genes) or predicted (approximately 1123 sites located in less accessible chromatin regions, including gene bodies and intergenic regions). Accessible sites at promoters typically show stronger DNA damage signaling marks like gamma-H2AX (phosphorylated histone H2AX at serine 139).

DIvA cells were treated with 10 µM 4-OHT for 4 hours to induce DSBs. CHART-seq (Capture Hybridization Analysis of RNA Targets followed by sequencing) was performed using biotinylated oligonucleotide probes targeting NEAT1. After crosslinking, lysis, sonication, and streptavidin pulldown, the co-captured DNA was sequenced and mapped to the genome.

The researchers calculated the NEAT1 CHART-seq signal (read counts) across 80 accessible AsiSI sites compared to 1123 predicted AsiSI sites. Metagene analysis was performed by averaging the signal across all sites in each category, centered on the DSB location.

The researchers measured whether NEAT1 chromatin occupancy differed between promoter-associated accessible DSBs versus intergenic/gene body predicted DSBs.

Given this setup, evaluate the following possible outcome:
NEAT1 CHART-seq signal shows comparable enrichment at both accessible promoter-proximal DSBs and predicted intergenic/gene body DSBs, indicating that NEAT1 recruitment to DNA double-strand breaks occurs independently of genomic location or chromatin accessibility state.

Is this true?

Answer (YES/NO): NO